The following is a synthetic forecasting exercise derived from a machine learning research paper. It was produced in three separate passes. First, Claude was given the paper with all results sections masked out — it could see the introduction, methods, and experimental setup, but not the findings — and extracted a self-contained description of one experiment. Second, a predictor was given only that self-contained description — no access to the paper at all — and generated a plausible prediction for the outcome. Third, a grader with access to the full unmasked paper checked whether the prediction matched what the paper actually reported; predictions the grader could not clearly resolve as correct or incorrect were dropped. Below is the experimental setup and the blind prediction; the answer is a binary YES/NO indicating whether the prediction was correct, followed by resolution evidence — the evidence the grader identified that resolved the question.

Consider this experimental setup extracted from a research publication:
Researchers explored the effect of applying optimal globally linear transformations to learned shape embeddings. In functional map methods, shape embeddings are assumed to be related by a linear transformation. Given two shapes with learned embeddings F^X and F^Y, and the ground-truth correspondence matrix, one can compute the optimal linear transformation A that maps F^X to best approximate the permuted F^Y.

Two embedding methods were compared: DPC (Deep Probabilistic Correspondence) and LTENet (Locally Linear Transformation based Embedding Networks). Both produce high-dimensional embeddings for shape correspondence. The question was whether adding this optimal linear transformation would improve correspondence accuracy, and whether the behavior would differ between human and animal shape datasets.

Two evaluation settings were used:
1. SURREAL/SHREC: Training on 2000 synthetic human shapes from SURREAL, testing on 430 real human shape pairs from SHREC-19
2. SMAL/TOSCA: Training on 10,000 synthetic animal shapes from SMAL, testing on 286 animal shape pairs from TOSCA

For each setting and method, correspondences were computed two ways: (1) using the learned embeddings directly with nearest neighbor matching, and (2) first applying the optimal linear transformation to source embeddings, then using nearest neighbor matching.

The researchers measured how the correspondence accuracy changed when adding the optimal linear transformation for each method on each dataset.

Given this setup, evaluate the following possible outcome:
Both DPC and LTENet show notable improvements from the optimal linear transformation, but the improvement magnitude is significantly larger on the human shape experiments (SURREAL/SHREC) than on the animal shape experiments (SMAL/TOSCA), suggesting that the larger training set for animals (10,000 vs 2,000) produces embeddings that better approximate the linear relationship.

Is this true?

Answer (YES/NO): NO